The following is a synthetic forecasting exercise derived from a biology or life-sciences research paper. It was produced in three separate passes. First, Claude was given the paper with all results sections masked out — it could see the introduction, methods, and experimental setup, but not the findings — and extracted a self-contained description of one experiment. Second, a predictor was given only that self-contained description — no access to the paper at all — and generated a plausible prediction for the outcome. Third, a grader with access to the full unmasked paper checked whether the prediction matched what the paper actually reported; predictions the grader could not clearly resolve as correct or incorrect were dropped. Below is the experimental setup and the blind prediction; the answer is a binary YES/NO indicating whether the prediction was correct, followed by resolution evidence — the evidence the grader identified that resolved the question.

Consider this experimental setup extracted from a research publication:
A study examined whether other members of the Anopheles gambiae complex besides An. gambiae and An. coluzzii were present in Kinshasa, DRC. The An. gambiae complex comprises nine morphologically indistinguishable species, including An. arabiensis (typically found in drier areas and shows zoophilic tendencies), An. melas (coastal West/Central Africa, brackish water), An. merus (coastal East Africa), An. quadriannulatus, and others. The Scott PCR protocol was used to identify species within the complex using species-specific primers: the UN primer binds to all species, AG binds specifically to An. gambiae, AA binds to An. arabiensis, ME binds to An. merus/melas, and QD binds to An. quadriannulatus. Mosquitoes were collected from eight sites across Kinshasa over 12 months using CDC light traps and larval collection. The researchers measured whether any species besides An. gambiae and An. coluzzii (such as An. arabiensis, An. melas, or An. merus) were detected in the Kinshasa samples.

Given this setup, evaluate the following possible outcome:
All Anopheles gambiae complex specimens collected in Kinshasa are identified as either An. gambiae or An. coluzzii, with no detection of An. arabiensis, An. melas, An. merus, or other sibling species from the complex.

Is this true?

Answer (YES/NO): YES